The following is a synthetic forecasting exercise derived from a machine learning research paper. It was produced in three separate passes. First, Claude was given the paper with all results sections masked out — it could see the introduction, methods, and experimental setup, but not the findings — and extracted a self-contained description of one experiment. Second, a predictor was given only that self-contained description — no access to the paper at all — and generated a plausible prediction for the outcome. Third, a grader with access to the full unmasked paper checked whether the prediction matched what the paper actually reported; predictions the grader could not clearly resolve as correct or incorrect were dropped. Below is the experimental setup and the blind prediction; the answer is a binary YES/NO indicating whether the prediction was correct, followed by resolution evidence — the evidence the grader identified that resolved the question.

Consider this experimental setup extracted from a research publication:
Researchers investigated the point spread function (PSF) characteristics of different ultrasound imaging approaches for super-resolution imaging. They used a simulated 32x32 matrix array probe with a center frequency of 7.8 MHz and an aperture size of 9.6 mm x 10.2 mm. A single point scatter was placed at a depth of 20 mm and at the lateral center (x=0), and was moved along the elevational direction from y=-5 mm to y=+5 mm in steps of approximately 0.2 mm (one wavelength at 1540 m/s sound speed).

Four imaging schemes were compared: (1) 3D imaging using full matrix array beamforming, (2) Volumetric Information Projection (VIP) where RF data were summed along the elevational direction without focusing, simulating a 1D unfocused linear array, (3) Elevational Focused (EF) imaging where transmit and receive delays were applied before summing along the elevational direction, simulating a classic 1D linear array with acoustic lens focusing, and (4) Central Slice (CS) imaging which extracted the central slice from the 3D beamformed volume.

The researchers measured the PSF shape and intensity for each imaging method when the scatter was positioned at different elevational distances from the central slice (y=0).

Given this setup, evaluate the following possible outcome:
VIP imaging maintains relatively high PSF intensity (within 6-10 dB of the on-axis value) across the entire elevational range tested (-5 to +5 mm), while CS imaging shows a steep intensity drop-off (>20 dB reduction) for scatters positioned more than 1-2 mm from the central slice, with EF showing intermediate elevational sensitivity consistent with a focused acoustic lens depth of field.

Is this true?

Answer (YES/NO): NO